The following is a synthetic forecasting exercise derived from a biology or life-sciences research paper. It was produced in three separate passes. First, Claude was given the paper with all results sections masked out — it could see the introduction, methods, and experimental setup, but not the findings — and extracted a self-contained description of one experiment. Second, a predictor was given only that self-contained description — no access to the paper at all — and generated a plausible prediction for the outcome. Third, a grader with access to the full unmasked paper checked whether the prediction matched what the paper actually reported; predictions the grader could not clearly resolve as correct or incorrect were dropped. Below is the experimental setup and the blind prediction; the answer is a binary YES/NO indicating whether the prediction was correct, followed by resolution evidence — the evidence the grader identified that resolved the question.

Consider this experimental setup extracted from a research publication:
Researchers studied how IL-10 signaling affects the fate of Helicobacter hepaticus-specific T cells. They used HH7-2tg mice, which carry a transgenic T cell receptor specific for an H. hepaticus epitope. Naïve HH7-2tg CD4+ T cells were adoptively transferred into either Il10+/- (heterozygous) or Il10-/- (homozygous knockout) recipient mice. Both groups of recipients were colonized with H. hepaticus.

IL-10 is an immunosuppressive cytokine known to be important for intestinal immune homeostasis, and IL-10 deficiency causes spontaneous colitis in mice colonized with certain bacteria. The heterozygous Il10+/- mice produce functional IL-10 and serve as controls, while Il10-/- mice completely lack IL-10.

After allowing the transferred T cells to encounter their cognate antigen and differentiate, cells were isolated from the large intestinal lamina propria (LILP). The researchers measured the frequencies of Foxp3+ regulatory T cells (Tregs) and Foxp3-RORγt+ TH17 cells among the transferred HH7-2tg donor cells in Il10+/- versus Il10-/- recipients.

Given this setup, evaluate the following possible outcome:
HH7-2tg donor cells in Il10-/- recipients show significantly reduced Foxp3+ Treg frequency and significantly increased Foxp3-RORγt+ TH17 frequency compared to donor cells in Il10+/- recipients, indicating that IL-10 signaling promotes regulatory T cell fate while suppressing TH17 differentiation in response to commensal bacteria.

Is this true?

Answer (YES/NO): YES